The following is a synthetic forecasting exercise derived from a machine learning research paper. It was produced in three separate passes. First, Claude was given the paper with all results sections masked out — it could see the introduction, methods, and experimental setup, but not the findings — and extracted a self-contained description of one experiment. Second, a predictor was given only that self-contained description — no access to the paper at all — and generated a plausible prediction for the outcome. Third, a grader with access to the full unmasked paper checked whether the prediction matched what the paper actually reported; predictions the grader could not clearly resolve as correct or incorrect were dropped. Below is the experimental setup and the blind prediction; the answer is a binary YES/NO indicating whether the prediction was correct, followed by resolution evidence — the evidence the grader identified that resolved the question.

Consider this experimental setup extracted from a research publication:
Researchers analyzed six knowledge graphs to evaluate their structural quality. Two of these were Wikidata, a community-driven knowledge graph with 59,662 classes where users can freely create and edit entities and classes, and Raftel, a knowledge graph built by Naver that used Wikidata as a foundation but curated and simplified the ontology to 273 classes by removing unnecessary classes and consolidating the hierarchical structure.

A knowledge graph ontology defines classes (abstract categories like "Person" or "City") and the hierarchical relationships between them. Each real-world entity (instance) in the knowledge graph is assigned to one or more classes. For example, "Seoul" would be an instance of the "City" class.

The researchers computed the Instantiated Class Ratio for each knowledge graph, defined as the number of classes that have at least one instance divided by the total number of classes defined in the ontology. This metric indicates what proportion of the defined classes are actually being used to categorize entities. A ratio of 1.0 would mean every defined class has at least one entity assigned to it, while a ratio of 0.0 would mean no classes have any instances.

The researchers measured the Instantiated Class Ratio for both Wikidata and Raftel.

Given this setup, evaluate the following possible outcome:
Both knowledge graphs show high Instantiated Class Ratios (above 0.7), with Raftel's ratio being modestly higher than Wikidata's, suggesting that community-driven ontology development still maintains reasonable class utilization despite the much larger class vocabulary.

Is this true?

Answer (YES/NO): NO